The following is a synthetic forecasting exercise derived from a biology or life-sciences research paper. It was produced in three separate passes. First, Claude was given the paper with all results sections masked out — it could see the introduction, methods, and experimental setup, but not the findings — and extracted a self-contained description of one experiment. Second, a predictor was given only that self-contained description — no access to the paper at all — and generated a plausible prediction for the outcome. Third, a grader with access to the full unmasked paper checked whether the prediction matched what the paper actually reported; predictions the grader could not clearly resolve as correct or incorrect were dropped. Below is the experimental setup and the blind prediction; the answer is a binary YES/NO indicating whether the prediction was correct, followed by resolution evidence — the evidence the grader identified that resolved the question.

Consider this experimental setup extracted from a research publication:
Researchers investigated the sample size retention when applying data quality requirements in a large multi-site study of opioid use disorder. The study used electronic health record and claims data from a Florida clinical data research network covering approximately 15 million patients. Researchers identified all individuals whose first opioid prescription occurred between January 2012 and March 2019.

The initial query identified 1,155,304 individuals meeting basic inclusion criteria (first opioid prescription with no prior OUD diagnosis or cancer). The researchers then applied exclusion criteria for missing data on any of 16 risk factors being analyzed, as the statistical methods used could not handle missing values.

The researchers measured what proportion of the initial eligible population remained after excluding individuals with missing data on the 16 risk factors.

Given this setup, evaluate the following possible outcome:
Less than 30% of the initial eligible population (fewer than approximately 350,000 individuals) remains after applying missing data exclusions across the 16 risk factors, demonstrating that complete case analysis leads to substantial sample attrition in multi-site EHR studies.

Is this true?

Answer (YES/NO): YES